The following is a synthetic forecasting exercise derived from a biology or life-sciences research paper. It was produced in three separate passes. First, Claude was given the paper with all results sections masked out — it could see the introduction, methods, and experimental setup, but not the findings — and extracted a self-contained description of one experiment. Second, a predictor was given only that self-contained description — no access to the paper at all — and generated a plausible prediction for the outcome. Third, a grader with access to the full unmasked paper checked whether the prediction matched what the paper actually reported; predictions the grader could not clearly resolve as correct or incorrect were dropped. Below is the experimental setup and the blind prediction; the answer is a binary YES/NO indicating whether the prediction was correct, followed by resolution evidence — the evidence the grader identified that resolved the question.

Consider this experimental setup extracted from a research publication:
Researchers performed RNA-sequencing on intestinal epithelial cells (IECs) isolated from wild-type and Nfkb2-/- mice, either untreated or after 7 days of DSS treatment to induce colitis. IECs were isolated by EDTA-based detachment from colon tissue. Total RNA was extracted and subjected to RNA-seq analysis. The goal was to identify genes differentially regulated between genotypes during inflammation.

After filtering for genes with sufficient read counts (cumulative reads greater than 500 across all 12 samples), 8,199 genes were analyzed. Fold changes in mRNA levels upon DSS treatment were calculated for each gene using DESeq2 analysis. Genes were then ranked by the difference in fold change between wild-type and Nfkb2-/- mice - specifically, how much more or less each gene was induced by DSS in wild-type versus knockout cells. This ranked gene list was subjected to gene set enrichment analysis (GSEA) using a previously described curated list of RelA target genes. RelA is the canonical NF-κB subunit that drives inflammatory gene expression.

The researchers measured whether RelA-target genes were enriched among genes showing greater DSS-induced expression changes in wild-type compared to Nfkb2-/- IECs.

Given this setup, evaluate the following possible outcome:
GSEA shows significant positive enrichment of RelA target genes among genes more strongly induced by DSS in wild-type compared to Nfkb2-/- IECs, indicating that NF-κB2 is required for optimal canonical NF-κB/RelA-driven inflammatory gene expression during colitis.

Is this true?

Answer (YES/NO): YES